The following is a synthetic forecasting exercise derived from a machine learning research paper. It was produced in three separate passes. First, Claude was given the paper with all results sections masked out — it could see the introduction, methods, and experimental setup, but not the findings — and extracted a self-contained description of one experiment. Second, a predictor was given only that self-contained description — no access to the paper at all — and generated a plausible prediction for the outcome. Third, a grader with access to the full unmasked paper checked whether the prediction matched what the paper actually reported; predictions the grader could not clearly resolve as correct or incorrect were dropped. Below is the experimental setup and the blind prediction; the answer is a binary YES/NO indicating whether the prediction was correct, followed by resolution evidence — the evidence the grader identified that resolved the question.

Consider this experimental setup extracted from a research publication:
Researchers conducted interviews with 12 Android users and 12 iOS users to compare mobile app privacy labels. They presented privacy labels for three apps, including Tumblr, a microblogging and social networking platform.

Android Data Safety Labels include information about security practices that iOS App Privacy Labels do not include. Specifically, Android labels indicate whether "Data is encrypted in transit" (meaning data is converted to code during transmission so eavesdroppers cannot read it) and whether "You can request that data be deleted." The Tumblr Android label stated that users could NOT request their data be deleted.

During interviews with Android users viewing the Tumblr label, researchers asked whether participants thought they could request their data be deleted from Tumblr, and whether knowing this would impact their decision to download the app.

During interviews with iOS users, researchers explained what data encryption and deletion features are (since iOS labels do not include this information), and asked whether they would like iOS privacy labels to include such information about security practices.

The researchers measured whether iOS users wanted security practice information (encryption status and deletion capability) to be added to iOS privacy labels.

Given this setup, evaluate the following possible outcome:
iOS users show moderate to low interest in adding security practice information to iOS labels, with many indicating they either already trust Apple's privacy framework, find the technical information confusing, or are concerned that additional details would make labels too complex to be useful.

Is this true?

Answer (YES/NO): NO